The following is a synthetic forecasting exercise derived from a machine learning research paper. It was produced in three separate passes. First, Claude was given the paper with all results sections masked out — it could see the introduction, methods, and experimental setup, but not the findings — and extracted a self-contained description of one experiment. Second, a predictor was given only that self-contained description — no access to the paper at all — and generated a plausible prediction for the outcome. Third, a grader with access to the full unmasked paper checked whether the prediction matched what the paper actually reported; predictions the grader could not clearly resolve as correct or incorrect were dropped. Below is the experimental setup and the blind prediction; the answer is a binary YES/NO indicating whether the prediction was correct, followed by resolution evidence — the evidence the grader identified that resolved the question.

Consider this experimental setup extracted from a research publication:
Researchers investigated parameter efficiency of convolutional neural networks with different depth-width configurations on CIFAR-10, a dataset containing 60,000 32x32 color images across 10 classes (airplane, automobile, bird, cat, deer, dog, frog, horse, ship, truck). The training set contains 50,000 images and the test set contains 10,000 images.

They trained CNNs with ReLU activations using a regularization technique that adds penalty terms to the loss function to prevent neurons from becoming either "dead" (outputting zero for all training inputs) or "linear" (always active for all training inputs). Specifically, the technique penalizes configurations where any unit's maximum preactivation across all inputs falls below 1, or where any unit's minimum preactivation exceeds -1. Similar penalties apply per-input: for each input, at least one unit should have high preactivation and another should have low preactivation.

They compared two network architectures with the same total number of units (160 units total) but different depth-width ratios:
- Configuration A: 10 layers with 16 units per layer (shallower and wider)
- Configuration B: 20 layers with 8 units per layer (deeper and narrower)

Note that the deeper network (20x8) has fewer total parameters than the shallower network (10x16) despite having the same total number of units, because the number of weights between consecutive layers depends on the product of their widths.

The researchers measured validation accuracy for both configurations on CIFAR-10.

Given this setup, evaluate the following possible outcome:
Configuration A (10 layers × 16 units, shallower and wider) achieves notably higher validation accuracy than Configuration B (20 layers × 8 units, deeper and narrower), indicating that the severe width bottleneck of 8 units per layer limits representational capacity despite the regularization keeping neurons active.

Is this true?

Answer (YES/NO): NO